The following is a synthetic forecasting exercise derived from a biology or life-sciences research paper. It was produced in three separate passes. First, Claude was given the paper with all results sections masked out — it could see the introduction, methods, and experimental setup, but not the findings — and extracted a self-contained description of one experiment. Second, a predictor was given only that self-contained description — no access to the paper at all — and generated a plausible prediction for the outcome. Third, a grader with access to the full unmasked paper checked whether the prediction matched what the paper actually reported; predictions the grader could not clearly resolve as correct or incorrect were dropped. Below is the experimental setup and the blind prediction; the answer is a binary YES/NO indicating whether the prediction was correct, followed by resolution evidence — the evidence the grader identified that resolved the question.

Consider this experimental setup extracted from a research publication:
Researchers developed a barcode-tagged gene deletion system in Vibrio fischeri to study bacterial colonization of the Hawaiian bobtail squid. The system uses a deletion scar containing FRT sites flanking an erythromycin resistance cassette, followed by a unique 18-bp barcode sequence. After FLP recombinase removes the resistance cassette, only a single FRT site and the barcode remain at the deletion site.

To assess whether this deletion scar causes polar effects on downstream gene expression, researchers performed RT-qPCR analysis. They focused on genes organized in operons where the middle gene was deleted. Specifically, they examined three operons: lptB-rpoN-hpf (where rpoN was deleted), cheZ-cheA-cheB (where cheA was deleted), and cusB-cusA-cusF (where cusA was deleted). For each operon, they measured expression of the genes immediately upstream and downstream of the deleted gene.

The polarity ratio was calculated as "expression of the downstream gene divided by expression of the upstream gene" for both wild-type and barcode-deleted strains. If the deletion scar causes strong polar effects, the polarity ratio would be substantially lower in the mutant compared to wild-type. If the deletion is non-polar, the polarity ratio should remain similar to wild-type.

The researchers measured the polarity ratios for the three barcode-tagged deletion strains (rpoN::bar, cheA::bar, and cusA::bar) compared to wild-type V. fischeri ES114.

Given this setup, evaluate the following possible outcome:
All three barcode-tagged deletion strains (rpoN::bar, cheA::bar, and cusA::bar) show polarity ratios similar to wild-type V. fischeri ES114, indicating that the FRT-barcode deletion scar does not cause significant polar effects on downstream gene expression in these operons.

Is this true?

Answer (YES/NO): YES